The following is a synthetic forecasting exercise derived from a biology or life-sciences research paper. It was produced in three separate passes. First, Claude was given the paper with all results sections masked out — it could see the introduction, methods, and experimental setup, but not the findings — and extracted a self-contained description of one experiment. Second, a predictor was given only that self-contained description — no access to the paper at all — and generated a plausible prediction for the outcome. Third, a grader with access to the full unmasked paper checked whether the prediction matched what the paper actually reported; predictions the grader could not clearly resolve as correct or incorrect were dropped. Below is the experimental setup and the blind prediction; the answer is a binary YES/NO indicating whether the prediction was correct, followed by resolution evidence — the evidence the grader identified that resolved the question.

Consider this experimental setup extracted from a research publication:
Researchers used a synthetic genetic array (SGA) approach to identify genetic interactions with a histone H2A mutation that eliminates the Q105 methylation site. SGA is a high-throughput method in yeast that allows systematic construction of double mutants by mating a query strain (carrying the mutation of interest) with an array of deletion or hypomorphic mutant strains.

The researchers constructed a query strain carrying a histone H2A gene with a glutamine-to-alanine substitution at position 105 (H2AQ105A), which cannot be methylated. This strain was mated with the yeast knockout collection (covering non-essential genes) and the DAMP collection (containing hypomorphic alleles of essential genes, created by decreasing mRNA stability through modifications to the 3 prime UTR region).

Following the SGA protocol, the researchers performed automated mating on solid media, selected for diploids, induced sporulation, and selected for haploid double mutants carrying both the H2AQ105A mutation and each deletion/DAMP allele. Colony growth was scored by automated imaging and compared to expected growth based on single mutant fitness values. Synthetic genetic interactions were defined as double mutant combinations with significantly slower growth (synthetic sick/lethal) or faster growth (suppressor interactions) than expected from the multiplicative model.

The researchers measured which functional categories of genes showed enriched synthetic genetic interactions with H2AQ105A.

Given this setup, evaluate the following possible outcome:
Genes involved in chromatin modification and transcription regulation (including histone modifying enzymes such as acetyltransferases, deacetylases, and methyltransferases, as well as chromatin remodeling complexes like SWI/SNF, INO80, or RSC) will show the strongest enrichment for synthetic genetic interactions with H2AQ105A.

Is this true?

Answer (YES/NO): NO